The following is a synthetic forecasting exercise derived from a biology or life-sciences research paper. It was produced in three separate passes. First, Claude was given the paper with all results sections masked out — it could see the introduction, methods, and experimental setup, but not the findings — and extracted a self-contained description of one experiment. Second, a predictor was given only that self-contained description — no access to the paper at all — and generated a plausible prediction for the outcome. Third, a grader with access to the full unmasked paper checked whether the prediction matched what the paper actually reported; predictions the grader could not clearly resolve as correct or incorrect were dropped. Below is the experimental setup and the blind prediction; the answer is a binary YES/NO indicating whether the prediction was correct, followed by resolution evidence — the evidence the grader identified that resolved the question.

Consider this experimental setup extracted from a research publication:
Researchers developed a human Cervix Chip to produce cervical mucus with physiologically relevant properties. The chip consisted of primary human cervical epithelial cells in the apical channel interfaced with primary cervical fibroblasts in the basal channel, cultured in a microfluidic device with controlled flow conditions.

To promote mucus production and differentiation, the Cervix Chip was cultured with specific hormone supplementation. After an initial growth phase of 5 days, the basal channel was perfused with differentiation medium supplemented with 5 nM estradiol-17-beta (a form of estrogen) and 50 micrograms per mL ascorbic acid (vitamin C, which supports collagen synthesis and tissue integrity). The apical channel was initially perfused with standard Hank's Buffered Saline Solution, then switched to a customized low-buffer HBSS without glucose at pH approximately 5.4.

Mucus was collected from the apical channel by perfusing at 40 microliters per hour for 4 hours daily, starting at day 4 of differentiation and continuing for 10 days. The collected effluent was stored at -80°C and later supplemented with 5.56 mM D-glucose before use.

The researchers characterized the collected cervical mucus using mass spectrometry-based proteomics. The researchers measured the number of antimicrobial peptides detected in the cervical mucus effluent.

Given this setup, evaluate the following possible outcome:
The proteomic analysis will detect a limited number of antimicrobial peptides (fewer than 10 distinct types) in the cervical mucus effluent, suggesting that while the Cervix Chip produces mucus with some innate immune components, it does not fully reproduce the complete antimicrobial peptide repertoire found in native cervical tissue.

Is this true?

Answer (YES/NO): NO